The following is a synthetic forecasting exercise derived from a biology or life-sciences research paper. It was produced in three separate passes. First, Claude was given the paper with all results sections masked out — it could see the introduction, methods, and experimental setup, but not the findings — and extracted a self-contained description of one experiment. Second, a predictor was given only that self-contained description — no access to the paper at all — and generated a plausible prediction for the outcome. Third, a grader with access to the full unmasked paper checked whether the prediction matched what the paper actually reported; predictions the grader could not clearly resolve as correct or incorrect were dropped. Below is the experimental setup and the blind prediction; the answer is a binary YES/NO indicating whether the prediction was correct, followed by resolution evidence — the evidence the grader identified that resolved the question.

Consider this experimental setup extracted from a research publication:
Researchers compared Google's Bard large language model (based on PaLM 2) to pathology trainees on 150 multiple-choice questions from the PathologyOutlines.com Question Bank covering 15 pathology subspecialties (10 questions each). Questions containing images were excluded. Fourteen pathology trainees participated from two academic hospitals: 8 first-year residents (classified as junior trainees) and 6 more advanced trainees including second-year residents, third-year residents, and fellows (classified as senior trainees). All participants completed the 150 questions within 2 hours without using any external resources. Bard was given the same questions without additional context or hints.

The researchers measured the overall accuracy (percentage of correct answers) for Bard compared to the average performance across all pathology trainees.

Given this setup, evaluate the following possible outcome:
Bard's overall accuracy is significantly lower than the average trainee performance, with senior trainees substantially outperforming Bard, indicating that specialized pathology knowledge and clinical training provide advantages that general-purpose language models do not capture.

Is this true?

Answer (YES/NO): NO